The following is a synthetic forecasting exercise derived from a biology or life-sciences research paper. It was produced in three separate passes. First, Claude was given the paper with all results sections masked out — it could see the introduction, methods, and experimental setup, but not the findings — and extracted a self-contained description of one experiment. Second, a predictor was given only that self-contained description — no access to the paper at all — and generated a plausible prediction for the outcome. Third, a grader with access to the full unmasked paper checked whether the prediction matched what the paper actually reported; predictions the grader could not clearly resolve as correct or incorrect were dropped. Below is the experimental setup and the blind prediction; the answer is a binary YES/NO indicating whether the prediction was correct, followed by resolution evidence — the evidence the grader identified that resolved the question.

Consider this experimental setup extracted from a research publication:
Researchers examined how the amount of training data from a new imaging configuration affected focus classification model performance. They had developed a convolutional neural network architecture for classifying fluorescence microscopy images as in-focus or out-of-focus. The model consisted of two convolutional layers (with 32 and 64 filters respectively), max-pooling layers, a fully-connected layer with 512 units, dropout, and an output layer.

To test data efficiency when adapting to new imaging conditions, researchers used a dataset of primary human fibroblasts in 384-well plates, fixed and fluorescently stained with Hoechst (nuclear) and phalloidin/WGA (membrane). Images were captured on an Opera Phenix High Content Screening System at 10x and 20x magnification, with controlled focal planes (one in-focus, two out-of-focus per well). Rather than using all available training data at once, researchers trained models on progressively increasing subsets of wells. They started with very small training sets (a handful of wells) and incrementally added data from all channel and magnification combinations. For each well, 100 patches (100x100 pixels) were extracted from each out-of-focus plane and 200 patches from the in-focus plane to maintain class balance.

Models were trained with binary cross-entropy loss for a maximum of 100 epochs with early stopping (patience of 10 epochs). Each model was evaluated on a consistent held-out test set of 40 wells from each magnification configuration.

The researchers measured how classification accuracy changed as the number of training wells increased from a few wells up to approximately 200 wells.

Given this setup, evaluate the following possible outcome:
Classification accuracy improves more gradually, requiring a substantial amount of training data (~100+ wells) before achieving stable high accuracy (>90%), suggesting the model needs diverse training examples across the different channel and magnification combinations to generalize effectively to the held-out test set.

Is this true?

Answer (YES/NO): NO